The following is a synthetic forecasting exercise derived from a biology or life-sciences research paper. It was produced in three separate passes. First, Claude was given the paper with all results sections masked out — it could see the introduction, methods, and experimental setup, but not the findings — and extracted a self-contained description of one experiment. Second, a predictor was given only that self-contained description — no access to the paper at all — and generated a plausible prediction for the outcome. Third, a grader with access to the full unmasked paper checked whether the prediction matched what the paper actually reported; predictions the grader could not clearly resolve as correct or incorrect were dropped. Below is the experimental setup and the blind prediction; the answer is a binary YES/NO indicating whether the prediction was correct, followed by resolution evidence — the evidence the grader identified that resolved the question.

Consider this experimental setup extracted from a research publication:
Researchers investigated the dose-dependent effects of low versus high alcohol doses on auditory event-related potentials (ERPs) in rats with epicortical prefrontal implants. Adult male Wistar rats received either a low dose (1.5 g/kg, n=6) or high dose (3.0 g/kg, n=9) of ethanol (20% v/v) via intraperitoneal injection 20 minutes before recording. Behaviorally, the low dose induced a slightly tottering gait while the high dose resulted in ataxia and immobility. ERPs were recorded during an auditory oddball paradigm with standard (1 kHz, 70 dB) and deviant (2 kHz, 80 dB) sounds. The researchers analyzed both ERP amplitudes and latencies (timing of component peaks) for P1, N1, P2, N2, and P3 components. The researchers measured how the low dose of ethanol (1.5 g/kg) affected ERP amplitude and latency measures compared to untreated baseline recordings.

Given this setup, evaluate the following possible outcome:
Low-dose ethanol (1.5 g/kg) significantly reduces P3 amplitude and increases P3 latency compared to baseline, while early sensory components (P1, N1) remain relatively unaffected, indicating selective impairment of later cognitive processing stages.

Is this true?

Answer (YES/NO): NO